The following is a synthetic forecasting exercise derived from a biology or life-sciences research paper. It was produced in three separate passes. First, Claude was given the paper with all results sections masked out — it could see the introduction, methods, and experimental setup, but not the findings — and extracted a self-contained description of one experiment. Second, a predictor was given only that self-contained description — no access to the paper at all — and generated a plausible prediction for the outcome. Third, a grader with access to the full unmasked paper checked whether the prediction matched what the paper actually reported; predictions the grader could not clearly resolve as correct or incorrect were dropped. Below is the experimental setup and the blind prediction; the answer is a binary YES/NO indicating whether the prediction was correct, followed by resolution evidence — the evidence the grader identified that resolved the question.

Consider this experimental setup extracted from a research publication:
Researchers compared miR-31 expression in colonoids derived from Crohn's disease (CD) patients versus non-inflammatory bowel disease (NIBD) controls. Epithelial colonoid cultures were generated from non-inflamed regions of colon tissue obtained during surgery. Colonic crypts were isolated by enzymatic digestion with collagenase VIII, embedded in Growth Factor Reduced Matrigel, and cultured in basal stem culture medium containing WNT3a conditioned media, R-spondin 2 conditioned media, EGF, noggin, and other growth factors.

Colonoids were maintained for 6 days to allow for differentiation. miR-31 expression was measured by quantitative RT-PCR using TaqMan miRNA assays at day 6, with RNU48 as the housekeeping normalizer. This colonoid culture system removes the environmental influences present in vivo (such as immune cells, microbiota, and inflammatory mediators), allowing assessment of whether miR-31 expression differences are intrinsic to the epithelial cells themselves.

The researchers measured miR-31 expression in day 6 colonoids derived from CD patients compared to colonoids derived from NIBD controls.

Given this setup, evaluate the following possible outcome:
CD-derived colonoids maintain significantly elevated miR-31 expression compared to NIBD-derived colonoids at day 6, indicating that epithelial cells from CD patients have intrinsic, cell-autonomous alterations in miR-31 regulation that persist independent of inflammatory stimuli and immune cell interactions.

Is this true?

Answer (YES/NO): YES